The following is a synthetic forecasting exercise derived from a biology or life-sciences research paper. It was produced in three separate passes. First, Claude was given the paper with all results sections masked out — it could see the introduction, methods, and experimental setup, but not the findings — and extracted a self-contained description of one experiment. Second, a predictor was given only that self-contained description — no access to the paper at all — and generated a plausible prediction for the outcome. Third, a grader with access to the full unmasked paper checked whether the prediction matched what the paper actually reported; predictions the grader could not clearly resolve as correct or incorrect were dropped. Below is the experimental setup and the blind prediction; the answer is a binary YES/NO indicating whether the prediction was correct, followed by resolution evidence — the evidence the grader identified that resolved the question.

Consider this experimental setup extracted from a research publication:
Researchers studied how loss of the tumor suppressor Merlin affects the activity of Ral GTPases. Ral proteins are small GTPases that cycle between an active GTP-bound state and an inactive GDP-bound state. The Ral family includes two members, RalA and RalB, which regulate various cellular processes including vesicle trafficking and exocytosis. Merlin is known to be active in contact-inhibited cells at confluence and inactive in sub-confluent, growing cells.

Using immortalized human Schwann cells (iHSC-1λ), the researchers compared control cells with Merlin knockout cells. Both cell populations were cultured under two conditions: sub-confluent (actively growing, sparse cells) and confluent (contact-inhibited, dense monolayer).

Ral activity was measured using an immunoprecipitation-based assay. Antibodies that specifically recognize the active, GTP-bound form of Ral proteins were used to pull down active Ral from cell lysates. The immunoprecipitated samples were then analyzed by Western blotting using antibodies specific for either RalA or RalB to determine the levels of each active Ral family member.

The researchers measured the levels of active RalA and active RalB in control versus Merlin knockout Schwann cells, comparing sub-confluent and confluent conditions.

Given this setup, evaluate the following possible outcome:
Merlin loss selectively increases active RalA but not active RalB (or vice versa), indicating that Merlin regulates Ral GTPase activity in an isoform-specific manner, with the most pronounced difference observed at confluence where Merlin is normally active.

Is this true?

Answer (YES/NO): NO